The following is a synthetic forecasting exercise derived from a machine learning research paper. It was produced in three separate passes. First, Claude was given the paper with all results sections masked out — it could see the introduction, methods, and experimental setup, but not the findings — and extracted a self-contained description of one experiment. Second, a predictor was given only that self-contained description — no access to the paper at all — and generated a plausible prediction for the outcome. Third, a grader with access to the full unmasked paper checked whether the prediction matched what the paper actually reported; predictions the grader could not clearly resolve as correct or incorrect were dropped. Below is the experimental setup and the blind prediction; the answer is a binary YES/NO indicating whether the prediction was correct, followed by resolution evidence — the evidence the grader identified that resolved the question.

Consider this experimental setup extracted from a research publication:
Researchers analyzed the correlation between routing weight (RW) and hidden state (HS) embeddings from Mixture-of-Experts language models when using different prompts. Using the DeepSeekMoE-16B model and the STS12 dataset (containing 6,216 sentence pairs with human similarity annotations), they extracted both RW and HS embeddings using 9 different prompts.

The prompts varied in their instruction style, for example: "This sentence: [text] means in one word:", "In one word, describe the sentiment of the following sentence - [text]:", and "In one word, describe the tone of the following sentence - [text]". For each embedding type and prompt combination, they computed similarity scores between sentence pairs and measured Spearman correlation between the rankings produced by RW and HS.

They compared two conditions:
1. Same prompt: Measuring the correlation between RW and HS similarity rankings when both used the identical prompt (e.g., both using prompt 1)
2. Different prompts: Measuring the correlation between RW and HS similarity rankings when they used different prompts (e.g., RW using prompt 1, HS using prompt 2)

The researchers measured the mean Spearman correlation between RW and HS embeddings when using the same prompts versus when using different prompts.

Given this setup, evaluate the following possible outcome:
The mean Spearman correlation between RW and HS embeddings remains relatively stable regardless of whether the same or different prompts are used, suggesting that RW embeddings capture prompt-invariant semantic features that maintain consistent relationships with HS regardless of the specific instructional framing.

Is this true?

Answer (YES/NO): YES